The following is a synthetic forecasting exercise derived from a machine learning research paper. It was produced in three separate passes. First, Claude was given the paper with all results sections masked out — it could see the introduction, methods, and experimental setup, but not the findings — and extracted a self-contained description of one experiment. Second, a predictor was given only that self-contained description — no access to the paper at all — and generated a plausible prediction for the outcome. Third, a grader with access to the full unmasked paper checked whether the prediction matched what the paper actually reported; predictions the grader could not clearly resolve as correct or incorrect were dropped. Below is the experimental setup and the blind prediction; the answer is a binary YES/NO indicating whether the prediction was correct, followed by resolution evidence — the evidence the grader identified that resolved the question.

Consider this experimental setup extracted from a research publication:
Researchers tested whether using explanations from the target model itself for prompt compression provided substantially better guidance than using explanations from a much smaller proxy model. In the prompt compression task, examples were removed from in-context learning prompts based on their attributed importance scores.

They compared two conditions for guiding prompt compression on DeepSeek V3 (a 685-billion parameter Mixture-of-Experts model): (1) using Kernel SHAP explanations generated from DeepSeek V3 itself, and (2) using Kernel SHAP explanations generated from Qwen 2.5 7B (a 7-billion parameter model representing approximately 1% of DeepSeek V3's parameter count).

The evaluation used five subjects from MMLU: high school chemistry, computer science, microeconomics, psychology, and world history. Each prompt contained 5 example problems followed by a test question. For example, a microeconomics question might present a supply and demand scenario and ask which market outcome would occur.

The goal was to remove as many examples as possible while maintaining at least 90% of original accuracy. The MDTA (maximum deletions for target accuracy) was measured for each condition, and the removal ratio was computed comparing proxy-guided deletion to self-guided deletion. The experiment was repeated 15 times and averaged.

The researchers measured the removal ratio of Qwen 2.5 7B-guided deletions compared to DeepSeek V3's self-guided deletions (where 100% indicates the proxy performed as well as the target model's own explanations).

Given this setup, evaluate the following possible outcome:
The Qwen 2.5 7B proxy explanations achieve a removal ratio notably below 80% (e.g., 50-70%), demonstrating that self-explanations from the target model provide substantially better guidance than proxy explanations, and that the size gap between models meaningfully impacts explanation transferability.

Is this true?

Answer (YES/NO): NO